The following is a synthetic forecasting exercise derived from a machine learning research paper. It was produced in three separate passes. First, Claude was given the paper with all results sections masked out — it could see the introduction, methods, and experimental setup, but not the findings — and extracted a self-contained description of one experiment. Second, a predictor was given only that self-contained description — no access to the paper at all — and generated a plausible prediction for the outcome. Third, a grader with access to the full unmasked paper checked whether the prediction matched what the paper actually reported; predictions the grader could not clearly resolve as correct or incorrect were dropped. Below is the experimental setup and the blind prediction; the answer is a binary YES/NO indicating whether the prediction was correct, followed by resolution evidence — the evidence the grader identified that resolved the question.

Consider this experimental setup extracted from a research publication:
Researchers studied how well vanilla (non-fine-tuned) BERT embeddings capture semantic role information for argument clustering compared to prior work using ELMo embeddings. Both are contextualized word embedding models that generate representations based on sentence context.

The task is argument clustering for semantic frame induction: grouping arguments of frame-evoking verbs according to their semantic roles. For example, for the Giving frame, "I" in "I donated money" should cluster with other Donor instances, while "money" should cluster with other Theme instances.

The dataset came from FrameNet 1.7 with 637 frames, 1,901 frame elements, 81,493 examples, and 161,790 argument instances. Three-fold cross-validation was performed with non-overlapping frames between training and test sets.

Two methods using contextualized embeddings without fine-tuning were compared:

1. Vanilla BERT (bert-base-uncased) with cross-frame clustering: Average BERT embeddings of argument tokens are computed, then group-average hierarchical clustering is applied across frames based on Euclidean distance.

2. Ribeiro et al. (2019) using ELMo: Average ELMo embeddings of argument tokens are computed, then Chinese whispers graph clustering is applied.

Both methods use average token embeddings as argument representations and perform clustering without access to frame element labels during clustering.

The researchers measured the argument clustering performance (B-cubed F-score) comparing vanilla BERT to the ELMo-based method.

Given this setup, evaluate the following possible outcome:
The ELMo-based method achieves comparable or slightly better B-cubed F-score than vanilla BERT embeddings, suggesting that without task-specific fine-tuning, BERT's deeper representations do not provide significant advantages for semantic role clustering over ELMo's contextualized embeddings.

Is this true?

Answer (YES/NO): YES